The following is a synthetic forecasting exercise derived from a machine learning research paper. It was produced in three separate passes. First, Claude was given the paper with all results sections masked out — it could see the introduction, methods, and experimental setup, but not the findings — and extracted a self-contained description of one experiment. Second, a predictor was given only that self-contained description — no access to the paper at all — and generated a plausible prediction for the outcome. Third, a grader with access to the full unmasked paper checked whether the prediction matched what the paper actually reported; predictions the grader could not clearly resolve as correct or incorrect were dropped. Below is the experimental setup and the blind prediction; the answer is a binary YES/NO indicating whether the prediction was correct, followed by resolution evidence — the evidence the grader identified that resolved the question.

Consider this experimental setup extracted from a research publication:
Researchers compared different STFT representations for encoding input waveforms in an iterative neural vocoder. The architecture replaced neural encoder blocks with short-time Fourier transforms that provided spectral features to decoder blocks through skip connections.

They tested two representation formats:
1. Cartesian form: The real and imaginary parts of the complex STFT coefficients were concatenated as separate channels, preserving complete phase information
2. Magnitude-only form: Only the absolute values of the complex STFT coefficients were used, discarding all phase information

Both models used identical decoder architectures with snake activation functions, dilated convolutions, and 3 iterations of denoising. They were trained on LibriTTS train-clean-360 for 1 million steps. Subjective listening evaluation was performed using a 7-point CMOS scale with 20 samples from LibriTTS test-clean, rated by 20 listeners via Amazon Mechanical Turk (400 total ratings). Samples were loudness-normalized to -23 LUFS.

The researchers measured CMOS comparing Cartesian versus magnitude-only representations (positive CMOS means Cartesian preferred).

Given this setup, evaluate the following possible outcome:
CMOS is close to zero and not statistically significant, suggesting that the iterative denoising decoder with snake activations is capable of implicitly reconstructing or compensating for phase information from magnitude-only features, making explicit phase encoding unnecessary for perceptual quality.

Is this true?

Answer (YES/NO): YES